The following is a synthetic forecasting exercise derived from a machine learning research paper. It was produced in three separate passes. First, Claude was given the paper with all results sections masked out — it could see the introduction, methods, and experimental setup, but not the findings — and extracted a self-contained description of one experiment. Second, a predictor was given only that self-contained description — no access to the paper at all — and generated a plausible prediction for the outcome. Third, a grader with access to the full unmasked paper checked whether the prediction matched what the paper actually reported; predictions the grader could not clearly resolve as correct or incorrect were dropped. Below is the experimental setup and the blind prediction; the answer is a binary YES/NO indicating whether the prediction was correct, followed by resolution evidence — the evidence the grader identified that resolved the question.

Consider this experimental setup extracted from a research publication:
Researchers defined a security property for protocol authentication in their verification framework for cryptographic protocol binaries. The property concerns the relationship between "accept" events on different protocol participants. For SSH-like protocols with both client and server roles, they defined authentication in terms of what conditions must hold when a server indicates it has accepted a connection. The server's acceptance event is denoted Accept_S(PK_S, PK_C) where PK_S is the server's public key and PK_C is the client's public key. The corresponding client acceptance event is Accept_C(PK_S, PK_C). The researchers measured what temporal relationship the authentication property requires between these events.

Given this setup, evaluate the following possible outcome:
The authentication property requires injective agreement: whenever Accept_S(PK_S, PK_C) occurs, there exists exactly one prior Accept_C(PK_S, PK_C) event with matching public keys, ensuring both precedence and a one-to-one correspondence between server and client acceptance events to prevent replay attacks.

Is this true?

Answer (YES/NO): NO